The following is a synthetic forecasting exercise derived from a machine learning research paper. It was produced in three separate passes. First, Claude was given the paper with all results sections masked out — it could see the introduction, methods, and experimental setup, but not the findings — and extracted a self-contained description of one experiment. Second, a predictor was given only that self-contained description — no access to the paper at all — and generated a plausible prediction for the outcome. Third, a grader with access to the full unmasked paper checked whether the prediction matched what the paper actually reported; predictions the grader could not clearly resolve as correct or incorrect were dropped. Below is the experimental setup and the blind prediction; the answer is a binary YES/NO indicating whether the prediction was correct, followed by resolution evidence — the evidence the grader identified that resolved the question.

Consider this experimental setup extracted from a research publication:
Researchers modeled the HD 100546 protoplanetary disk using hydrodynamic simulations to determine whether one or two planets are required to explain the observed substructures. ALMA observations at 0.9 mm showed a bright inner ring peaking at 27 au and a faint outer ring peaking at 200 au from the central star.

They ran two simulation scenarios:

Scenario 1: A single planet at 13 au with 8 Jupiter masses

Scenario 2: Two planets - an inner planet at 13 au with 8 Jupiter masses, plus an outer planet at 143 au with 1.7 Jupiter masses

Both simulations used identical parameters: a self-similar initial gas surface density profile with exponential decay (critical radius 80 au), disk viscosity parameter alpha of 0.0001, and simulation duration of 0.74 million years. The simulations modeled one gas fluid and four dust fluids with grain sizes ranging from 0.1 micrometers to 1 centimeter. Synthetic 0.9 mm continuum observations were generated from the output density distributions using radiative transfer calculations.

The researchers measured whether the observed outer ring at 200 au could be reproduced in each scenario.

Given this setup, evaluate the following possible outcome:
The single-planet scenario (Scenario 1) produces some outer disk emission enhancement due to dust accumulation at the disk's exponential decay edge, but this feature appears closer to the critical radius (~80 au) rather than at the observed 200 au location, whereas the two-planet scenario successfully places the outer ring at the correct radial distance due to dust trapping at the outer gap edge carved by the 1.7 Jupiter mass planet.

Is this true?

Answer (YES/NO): NO